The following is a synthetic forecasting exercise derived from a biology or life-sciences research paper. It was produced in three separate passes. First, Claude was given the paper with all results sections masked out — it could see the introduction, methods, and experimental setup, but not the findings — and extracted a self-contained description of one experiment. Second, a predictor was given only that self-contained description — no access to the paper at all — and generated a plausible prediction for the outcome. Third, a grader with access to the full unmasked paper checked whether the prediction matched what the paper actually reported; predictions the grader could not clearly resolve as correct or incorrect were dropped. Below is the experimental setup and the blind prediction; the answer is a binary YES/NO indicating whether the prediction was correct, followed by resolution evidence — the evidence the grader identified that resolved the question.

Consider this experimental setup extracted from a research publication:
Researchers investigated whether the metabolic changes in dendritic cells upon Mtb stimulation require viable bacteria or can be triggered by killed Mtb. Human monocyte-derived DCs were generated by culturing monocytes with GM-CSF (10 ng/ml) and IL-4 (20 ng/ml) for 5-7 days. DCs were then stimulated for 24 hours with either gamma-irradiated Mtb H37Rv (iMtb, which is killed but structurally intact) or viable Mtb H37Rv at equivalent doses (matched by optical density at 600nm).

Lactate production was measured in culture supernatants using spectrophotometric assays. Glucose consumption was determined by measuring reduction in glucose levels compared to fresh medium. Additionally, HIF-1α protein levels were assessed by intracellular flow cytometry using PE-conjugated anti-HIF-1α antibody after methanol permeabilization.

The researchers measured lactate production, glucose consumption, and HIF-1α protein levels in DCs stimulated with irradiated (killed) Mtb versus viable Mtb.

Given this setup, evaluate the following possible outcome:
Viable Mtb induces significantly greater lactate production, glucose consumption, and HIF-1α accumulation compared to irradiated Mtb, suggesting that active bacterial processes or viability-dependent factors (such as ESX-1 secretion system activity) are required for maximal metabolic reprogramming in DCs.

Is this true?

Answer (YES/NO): NO